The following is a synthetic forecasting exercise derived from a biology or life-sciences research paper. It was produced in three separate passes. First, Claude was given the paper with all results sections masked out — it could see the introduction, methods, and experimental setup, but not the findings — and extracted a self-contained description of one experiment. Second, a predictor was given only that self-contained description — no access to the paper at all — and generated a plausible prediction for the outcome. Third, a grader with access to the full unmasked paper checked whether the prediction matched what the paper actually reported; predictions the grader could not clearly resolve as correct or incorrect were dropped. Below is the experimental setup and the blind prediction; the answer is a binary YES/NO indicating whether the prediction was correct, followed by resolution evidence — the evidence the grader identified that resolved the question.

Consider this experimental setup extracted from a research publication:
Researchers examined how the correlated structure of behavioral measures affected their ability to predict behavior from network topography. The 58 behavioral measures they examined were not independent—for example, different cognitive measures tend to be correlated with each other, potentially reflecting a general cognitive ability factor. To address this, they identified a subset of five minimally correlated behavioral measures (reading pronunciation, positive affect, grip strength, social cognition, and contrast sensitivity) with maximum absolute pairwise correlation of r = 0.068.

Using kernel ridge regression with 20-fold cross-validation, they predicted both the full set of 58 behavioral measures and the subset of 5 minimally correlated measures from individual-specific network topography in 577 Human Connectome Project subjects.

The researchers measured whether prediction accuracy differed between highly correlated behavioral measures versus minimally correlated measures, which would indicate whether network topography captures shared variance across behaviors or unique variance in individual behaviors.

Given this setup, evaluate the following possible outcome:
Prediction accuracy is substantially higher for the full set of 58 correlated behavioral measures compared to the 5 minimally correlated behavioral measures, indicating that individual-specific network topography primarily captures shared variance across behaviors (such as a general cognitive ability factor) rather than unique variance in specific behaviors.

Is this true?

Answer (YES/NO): NO